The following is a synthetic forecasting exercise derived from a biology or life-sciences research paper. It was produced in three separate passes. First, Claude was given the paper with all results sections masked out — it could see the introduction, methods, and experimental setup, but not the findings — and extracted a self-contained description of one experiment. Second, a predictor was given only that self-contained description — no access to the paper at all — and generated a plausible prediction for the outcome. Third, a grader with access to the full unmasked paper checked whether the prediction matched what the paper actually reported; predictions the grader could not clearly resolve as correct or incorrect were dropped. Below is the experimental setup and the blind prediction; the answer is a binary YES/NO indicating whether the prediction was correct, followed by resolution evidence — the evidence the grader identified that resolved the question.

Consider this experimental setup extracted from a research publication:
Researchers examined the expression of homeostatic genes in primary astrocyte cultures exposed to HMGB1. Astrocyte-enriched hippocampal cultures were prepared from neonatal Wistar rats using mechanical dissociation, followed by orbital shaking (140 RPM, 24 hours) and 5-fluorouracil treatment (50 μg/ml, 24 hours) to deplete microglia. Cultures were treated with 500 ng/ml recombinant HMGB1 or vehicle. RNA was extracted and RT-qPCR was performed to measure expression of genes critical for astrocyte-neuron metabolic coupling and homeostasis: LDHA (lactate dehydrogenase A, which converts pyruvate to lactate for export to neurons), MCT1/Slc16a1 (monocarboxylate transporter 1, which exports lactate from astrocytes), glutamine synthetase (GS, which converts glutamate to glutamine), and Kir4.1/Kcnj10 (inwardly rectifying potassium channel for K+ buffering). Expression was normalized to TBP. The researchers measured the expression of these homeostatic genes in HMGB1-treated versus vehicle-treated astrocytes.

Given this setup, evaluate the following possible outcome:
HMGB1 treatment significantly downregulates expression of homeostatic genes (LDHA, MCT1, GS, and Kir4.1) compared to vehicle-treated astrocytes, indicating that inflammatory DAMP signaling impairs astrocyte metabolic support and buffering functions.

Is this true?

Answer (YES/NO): YES